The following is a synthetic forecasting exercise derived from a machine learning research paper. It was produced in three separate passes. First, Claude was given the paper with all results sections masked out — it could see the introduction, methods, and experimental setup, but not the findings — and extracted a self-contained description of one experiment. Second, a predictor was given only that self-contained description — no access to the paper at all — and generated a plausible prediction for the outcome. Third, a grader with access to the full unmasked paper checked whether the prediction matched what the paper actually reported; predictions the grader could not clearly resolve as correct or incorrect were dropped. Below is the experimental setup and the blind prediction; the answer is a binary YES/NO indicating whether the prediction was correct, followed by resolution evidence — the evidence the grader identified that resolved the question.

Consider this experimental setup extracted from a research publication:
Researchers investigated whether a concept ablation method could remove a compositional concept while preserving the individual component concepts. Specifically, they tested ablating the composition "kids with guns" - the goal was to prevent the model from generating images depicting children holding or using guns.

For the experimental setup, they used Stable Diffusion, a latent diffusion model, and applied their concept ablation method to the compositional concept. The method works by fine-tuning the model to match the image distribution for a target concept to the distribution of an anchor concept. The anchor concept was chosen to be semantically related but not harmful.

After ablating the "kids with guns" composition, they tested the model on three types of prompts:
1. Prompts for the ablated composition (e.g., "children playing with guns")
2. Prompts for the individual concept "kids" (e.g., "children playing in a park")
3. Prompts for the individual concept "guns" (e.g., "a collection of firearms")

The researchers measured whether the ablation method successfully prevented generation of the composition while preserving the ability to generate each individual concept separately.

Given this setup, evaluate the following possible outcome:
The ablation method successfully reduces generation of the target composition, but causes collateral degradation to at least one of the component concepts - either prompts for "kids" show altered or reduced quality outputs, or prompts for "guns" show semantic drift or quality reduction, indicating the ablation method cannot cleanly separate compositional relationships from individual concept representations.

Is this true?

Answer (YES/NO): NO